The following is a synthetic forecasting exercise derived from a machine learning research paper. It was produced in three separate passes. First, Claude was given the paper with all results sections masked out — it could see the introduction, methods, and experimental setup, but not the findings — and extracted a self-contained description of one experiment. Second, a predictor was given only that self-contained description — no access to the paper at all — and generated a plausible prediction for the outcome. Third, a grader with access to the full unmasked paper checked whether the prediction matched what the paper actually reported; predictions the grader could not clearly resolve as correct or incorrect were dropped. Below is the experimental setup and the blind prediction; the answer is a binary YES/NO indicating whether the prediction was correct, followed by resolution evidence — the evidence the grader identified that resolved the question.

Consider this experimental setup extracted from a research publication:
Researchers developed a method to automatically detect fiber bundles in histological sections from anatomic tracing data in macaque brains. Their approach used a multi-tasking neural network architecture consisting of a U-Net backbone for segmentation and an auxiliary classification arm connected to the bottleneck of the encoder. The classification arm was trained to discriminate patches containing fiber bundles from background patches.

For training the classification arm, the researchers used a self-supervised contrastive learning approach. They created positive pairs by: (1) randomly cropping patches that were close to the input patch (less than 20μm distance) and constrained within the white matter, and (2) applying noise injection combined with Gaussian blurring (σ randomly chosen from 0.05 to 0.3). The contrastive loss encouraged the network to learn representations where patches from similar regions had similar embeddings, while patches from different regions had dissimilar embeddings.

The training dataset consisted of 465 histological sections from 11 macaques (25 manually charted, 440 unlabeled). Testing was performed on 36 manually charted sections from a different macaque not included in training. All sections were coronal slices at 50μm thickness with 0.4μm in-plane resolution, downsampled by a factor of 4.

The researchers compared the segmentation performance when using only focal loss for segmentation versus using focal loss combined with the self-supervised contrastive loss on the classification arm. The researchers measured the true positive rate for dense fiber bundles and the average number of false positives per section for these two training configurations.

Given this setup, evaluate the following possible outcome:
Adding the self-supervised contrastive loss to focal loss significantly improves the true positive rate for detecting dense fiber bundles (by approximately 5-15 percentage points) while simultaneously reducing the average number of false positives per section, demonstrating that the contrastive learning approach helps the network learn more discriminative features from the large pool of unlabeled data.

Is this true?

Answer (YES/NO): NO